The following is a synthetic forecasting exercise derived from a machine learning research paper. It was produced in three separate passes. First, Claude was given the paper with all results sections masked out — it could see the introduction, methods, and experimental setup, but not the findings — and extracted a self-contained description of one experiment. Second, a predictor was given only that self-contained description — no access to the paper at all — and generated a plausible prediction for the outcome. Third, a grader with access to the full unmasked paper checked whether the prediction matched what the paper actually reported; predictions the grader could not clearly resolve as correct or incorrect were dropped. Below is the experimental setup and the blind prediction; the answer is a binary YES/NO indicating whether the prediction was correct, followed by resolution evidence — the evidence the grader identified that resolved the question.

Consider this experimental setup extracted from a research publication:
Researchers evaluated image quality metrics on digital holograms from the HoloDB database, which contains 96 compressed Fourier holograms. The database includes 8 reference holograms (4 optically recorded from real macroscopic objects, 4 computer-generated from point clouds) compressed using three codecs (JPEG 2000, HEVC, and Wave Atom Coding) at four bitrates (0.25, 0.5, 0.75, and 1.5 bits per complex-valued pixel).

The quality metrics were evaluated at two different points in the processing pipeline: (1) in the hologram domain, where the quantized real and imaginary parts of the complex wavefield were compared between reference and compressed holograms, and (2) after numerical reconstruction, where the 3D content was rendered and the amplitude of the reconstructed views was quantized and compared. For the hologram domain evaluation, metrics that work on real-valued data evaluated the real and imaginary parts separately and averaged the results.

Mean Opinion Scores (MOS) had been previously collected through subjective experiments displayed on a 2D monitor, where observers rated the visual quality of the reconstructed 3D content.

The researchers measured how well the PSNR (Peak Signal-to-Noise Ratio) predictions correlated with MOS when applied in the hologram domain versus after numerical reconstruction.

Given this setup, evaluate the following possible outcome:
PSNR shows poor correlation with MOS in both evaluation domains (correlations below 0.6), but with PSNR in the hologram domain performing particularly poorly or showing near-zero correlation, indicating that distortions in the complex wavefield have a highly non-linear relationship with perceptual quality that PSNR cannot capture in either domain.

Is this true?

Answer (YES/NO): NO